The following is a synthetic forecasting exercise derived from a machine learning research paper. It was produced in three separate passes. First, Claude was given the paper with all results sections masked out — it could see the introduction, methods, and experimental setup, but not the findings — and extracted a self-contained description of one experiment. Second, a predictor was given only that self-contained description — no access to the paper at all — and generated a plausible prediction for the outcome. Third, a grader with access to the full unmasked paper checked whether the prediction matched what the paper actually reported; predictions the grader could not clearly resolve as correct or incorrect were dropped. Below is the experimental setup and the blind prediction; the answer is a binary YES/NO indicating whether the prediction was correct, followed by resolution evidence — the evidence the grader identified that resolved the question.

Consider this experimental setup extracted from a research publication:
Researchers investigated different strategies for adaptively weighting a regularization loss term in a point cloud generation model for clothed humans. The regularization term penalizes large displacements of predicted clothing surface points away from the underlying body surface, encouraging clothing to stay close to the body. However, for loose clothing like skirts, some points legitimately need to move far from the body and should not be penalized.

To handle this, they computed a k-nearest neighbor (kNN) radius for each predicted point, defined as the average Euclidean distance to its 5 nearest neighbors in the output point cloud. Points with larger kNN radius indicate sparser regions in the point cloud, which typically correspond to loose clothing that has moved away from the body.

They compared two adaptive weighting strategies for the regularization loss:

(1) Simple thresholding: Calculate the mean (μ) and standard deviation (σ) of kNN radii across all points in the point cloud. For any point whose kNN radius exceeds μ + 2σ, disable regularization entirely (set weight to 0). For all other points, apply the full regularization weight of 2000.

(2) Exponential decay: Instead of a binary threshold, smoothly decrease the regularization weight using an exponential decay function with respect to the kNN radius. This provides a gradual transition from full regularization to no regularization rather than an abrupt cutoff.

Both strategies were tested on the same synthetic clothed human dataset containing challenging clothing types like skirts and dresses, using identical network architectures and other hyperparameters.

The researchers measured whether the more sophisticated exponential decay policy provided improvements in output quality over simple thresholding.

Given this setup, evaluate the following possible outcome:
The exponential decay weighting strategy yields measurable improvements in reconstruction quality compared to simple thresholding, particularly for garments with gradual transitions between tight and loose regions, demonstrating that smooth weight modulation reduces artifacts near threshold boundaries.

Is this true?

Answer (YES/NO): NO